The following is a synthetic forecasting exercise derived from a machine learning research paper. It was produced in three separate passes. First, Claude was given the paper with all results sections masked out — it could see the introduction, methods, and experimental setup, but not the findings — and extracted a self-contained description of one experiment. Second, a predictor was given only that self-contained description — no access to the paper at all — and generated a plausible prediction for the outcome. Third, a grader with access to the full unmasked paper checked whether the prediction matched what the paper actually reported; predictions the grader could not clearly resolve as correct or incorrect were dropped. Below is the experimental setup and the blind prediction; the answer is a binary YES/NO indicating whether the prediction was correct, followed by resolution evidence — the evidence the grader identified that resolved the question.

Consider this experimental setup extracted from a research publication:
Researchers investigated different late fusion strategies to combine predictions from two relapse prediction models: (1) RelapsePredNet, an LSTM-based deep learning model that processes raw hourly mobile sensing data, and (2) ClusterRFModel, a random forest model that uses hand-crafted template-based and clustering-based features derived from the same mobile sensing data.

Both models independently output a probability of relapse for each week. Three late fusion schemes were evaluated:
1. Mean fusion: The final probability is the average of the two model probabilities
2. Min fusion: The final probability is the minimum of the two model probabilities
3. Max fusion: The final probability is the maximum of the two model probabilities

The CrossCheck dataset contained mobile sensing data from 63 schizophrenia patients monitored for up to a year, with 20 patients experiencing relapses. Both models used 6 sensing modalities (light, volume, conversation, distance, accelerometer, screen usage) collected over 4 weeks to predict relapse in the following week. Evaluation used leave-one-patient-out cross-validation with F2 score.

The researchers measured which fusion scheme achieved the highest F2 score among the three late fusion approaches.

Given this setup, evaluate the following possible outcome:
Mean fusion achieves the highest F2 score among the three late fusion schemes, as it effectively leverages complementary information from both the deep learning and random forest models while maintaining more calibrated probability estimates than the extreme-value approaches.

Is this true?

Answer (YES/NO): NO